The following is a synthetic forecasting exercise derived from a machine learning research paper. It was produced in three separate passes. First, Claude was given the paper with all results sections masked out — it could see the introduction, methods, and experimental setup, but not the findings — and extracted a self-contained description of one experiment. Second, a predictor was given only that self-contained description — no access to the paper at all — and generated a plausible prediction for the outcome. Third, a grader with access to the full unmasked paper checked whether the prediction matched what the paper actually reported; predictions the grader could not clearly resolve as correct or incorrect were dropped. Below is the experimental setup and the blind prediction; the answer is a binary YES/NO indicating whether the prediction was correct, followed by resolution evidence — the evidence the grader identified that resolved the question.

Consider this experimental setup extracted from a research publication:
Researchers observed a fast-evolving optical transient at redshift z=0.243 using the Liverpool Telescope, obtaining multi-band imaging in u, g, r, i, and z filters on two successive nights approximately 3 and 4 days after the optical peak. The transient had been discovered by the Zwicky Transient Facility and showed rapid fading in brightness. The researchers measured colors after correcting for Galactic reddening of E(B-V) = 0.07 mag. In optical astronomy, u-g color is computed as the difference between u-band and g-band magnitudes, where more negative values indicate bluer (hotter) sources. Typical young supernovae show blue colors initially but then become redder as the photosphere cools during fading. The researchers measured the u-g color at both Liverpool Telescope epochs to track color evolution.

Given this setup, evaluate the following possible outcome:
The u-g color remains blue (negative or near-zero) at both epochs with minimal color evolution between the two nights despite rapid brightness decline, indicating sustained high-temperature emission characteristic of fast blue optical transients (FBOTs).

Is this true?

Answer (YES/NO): YES